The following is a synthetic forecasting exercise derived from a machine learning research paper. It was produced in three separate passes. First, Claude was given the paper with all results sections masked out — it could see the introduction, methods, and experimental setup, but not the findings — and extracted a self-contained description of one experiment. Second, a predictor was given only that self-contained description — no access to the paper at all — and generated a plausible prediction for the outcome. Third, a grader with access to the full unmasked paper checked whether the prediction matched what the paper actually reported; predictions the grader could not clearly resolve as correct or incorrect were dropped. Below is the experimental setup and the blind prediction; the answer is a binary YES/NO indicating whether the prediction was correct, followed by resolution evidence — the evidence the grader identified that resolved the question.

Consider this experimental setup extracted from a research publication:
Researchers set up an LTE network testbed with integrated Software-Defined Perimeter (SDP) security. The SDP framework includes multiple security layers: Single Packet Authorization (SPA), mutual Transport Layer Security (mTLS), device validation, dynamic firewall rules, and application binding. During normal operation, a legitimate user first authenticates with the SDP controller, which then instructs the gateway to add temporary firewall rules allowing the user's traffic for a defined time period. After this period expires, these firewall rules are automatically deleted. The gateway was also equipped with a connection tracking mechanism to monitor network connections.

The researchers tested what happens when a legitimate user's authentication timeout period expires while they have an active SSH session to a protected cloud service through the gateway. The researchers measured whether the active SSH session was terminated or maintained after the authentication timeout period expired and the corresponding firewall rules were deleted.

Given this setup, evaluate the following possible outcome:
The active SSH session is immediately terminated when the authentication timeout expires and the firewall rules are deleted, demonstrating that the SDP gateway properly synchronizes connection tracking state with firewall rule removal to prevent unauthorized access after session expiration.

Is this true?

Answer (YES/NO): NO